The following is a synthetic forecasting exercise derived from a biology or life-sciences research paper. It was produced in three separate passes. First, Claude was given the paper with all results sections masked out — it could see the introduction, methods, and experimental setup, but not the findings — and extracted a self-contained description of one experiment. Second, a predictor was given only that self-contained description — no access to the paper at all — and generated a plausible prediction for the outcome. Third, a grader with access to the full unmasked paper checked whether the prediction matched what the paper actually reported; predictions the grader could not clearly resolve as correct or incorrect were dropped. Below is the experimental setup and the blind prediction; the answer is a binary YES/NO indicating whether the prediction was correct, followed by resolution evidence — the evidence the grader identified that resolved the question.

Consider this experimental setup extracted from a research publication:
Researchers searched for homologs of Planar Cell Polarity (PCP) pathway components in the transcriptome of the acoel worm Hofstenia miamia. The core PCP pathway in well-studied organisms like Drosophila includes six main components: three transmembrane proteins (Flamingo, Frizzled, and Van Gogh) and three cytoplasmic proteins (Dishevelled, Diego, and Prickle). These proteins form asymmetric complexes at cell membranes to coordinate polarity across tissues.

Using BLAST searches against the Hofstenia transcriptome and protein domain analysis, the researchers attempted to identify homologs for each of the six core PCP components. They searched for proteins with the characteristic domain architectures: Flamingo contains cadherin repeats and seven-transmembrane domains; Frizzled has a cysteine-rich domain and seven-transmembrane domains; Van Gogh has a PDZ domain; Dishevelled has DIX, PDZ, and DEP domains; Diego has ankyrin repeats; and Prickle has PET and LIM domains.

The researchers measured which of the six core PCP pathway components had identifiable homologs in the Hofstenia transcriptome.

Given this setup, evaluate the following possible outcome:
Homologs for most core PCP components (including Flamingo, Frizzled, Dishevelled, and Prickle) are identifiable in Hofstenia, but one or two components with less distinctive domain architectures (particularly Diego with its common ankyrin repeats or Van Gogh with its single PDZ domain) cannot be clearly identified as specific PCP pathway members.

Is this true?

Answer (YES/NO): NO